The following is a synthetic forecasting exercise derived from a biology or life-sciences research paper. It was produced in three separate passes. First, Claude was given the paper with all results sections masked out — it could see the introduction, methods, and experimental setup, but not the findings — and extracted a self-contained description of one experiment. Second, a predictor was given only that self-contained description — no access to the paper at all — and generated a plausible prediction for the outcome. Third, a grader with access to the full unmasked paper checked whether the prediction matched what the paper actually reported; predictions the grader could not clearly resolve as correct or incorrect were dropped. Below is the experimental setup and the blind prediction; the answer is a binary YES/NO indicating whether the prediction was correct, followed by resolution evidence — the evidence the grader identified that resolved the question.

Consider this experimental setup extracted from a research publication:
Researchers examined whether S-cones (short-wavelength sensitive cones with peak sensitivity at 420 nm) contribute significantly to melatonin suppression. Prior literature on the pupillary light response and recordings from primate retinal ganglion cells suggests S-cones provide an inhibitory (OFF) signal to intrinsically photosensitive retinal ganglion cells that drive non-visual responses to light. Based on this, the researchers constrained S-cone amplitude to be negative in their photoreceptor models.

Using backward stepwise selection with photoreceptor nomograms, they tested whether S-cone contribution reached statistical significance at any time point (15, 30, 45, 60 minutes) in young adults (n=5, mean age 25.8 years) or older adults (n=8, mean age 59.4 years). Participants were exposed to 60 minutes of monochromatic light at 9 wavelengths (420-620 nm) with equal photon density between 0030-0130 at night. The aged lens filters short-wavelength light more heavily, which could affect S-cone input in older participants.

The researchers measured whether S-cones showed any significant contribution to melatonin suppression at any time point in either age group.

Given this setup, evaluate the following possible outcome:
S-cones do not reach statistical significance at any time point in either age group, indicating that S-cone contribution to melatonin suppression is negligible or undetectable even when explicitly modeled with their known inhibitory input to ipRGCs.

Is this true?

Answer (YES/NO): YES